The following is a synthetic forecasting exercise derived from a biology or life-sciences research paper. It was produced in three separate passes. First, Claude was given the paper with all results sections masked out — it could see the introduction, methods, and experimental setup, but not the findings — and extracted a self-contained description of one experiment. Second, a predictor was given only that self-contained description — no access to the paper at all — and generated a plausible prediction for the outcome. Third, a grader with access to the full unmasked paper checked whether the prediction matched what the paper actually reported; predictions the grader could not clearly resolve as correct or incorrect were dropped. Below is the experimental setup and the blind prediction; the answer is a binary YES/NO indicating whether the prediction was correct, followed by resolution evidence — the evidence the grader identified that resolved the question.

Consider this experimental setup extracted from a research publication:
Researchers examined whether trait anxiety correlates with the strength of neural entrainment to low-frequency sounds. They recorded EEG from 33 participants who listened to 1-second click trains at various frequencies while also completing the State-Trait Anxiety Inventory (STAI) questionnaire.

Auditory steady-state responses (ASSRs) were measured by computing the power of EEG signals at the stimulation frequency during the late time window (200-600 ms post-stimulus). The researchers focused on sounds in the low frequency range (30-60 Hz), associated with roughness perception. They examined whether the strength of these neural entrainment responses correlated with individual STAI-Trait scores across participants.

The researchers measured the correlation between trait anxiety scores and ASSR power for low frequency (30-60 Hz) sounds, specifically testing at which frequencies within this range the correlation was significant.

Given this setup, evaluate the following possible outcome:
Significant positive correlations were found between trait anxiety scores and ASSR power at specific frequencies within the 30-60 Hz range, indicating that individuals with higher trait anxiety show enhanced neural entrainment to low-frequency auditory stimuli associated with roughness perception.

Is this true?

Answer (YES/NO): YES